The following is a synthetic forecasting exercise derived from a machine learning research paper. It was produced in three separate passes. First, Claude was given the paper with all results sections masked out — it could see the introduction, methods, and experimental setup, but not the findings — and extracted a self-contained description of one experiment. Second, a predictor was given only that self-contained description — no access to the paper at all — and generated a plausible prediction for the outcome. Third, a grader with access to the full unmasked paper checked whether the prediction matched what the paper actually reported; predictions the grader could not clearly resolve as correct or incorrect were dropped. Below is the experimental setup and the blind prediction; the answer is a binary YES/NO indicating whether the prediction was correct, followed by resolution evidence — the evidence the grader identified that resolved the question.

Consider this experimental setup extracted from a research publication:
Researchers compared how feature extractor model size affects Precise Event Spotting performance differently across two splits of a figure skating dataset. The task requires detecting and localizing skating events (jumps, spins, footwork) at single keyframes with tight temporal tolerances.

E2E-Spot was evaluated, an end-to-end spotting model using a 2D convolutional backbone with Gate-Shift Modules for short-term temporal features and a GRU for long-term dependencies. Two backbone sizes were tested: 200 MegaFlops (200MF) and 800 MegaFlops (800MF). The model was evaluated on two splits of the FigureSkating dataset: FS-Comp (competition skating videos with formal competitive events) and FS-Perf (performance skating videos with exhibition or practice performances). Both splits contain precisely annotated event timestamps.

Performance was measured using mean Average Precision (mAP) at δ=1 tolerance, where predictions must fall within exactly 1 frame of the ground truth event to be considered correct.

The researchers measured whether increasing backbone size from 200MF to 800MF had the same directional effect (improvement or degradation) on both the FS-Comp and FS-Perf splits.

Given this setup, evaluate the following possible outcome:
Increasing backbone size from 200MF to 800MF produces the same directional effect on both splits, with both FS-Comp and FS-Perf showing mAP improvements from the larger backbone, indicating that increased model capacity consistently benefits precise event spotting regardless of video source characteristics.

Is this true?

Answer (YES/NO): NO